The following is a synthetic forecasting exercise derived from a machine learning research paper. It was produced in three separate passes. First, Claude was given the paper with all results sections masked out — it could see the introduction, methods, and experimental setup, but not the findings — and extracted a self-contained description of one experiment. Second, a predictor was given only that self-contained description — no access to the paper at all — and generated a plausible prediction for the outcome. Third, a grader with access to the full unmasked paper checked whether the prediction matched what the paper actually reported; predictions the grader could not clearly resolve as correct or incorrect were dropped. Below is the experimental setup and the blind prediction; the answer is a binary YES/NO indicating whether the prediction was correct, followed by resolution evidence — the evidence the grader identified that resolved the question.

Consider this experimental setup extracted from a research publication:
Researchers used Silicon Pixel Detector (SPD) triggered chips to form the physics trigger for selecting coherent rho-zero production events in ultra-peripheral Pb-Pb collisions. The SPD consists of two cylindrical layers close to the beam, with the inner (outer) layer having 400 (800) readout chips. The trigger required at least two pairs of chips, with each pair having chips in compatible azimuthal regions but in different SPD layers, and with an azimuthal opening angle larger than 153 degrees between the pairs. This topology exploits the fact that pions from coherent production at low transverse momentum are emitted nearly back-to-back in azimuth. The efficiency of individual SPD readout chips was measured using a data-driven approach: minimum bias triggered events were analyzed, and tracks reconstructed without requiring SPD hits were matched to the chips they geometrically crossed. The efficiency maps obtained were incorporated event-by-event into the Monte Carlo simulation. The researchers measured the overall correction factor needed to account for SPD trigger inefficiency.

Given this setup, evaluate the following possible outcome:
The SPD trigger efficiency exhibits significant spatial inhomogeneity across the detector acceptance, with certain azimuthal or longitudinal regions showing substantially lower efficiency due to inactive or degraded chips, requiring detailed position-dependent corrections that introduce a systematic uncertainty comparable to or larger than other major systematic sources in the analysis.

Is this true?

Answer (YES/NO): NO